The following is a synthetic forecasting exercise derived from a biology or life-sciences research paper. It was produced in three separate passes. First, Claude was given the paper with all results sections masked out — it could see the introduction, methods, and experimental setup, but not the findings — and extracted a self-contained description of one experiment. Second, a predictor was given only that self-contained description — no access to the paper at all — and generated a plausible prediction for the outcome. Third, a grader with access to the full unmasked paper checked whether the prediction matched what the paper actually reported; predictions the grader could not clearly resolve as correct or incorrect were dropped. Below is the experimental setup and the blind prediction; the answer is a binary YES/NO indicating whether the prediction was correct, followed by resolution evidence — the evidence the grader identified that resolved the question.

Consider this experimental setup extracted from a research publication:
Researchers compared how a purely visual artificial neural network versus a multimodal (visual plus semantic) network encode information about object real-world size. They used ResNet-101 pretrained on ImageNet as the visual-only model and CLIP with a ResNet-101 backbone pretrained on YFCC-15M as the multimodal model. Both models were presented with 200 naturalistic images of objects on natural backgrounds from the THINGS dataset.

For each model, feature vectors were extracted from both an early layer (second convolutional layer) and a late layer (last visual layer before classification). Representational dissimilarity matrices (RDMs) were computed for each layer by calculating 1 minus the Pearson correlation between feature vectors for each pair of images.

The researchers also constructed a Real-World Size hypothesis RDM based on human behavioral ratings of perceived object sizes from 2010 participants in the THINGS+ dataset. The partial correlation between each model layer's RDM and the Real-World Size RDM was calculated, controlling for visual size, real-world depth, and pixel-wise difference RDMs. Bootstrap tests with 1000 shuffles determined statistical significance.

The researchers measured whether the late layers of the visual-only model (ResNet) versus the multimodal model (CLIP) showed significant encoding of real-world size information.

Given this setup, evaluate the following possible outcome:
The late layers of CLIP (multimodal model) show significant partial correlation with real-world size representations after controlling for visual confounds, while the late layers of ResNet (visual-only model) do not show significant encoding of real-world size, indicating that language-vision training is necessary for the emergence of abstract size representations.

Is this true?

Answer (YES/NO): NO